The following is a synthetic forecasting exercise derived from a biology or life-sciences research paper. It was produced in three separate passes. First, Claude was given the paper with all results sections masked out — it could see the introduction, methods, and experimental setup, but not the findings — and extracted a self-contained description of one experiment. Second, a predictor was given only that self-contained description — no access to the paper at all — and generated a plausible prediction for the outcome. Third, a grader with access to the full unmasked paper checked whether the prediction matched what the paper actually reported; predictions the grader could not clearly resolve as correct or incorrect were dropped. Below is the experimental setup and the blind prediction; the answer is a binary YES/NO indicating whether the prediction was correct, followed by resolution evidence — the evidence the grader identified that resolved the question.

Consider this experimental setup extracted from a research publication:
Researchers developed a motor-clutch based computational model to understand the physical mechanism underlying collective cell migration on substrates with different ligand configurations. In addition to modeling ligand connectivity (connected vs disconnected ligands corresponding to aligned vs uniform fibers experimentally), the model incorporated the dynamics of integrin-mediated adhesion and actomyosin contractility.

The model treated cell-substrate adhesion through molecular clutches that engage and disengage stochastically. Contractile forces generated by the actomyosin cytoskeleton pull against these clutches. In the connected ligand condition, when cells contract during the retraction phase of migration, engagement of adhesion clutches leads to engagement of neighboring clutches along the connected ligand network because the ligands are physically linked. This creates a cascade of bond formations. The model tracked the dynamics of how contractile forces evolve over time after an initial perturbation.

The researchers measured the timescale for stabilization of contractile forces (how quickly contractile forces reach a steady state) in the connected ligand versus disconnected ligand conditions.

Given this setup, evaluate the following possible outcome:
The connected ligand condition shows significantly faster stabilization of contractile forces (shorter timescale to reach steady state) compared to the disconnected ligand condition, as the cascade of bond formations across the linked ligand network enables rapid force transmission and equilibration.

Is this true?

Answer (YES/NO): YES